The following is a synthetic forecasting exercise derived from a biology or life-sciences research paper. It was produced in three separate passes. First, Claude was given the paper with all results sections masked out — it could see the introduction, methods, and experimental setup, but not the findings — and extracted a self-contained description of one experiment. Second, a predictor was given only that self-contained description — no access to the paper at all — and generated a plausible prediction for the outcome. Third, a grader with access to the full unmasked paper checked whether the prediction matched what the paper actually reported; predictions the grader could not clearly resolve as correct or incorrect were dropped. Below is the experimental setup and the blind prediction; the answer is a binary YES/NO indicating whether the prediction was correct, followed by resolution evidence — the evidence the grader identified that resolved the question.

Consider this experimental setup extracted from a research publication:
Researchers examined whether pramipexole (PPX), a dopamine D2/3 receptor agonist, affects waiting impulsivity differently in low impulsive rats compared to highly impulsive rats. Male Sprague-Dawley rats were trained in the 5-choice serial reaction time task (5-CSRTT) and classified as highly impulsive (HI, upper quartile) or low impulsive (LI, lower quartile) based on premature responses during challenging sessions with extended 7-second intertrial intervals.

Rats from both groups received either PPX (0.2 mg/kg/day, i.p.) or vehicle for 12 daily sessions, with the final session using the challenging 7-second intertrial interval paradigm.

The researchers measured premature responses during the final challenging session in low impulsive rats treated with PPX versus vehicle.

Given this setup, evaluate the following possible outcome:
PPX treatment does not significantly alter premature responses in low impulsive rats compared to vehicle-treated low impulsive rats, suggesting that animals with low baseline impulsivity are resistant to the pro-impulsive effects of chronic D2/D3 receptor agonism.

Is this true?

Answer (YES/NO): YES